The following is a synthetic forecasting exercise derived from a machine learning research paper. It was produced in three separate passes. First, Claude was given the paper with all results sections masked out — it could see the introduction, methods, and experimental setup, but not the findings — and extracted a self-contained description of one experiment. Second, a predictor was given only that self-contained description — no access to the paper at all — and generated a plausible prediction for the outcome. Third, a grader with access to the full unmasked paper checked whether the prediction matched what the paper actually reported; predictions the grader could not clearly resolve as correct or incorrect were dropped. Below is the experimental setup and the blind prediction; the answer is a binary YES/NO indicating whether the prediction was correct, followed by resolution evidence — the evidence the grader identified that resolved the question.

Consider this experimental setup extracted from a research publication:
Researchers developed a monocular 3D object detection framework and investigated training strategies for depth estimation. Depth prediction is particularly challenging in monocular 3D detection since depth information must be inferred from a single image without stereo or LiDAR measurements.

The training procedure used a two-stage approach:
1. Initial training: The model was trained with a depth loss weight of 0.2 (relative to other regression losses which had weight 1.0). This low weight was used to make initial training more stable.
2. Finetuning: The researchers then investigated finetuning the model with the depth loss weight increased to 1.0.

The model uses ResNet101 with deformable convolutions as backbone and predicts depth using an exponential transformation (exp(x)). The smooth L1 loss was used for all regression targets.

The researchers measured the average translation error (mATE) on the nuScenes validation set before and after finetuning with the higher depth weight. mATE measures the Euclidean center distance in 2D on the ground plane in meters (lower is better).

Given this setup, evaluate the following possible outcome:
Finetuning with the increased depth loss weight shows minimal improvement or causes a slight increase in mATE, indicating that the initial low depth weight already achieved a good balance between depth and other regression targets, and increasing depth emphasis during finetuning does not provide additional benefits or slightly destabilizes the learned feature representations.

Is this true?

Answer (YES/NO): NO